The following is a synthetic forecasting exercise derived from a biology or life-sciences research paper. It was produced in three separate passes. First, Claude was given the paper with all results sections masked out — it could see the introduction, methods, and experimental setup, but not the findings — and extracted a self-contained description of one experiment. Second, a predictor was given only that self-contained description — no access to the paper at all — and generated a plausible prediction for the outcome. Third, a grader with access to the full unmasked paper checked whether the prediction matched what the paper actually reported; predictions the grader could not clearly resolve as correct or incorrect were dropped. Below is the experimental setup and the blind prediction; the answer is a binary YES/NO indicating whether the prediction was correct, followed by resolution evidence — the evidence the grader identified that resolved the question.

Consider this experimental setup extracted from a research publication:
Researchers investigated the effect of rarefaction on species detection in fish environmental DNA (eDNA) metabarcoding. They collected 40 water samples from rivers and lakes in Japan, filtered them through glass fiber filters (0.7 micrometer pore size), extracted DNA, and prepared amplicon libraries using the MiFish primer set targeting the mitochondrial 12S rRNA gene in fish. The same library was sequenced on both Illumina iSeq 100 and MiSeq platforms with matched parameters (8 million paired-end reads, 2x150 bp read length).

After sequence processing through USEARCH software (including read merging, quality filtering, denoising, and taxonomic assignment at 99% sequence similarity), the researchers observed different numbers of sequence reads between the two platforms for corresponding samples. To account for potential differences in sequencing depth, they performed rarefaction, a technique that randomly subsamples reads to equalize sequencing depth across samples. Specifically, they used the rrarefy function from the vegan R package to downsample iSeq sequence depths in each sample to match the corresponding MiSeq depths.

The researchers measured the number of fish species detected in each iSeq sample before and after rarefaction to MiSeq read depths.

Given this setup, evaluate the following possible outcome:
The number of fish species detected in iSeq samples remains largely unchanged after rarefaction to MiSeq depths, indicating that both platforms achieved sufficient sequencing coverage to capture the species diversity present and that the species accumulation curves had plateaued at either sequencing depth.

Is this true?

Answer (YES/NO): YES